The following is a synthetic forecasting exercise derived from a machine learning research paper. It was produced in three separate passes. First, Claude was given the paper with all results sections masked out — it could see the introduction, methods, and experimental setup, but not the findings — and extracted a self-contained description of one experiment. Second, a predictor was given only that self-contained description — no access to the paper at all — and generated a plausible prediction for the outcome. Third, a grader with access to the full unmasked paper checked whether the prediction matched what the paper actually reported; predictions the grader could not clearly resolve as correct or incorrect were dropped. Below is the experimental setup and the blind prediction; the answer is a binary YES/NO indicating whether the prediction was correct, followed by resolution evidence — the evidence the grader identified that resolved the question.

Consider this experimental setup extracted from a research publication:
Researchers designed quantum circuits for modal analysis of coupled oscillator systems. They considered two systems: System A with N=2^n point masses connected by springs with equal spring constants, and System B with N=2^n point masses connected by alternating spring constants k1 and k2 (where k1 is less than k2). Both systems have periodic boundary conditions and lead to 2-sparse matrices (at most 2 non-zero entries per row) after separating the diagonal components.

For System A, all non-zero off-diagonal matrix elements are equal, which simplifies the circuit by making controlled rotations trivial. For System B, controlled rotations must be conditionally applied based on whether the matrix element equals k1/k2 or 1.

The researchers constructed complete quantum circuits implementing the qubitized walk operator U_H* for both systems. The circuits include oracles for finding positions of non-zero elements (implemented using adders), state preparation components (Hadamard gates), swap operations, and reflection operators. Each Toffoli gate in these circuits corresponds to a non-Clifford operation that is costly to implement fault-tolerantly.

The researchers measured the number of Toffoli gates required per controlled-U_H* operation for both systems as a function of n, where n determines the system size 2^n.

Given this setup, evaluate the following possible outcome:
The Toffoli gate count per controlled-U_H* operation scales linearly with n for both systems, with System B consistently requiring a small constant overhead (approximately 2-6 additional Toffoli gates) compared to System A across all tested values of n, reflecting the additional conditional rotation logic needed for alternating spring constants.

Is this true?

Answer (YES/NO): NO